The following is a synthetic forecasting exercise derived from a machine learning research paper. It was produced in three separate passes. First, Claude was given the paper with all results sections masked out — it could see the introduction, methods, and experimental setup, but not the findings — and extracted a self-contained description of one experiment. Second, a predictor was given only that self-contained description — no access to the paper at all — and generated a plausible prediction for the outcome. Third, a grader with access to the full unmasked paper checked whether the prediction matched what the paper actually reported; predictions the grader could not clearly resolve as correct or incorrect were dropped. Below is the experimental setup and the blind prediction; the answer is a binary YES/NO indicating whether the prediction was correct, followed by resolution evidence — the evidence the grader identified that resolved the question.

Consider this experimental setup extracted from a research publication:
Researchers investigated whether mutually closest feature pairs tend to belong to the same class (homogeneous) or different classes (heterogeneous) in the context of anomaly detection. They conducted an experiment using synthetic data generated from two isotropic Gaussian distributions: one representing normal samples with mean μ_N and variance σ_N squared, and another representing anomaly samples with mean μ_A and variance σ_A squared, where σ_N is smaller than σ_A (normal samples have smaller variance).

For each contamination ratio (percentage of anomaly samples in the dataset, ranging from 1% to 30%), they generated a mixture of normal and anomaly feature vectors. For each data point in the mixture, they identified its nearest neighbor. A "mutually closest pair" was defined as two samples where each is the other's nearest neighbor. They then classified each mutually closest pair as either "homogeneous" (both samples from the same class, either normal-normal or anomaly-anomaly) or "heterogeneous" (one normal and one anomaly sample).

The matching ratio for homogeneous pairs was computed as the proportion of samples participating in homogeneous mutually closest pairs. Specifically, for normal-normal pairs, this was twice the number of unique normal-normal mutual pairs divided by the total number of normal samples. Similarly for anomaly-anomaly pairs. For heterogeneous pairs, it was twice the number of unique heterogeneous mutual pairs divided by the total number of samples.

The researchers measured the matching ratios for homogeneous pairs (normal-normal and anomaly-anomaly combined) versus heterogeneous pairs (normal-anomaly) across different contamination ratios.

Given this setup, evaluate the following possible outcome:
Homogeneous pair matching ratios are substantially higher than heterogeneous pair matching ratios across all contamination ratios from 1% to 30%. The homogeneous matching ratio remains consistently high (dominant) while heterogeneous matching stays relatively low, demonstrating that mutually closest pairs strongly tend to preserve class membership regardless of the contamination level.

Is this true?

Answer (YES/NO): YES